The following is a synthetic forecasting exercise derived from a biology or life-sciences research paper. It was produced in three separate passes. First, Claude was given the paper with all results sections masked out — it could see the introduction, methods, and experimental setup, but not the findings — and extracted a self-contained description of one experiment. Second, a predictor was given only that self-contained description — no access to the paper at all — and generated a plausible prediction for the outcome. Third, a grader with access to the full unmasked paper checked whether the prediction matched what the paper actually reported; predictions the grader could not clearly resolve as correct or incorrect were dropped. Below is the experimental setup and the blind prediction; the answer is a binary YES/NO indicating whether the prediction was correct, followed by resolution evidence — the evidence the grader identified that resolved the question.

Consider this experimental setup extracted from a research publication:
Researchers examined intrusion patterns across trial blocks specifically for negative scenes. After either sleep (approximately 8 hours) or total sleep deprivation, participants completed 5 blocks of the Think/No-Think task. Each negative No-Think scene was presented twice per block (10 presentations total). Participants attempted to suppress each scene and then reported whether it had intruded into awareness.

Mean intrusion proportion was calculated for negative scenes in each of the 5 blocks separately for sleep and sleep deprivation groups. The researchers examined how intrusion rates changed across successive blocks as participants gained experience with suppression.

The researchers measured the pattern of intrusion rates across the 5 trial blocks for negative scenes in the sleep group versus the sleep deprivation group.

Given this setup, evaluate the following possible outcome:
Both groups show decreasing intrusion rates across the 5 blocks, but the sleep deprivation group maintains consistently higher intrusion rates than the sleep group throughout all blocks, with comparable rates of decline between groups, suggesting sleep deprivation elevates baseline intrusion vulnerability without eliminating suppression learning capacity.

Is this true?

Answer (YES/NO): NO